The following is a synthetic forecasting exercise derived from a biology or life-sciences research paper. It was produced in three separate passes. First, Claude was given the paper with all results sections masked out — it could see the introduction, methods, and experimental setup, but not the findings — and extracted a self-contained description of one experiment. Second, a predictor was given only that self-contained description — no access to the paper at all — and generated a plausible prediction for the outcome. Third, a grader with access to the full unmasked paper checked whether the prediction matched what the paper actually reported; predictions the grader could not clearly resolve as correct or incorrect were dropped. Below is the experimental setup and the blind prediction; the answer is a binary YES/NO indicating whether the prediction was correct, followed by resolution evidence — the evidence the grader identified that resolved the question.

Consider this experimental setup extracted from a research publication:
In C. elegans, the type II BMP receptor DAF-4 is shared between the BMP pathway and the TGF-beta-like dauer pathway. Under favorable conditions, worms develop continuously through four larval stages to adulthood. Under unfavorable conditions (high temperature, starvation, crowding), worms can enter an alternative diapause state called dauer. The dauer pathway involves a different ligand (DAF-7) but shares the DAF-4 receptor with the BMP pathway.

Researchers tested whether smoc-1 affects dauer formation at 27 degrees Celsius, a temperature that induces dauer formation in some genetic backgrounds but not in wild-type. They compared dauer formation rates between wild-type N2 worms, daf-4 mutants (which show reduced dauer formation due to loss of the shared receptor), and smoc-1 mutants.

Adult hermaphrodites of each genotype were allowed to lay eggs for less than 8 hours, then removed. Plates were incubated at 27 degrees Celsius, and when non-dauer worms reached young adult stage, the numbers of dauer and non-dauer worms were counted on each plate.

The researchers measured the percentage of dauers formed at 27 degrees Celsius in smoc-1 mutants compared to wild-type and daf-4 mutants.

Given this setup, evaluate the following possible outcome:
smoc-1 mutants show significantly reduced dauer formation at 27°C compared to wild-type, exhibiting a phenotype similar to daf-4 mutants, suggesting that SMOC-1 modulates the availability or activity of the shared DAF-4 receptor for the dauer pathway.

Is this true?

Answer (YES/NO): NO